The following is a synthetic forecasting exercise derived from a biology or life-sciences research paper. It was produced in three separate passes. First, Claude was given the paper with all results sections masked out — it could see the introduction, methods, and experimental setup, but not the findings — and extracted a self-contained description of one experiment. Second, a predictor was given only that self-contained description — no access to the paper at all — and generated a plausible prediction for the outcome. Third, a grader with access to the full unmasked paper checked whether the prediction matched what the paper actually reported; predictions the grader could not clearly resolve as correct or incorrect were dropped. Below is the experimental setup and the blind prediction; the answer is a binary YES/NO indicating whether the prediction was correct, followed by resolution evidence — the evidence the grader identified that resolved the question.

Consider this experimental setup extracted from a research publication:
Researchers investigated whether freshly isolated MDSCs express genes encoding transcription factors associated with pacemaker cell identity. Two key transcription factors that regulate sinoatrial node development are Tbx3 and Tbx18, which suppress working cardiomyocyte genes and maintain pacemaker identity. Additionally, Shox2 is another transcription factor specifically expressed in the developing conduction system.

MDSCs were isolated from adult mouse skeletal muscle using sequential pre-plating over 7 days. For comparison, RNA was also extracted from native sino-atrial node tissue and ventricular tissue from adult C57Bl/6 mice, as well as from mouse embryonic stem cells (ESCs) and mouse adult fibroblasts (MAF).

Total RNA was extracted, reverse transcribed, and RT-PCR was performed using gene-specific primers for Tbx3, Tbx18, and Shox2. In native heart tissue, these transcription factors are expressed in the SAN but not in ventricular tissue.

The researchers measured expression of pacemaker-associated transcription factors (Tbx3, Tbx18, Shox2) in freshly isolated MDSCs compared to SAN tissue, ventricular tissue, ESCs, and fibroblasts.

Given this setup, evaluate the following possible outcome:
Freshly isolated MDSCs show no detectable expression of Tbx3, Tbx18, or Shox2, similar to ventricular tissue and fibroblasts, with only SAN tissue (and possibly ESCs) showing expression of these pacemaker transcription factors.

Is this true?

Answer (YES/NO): NO